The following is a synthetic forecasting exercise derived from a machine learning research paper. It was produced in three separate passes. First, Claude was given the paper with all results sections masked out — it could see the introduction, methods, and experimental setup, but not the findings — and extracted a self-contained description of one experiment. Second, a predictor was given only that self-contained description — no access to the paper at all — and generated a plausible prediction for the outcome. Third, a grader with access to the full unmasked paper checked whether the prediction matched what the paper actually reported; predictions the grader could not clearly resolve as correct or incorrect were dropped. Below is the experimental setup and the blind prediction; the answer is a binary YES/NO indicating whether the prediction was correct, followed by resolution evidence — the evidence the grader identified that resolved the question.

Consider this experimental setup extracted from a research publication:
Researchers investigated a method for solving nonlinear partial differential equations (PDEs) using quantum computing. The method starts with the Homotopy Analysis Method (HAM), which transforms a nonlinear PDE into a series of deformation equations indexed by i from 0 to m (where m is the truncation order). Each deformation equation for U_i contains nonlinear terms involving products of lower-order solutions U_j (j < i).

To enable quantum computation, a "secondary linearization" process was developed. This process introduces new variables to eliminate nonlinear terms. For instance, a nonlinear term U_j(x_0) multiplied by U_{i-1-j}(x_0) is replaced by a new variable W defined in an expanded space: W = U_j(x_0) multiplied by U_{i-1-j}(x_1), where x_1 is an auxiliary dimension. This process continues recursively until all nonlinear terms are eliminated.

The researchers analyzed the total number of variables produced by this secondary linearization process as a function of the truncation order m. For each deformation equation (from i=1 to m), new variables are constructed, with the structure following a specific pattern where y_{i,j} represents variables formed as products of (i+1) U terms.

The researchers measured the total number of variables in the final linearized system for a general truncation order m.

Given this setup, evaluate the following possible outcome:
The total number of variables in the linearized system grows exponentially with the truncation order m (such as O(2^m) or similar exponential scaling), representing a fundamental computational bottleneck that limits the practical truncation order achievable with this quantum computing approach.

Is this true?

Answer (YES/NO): NO